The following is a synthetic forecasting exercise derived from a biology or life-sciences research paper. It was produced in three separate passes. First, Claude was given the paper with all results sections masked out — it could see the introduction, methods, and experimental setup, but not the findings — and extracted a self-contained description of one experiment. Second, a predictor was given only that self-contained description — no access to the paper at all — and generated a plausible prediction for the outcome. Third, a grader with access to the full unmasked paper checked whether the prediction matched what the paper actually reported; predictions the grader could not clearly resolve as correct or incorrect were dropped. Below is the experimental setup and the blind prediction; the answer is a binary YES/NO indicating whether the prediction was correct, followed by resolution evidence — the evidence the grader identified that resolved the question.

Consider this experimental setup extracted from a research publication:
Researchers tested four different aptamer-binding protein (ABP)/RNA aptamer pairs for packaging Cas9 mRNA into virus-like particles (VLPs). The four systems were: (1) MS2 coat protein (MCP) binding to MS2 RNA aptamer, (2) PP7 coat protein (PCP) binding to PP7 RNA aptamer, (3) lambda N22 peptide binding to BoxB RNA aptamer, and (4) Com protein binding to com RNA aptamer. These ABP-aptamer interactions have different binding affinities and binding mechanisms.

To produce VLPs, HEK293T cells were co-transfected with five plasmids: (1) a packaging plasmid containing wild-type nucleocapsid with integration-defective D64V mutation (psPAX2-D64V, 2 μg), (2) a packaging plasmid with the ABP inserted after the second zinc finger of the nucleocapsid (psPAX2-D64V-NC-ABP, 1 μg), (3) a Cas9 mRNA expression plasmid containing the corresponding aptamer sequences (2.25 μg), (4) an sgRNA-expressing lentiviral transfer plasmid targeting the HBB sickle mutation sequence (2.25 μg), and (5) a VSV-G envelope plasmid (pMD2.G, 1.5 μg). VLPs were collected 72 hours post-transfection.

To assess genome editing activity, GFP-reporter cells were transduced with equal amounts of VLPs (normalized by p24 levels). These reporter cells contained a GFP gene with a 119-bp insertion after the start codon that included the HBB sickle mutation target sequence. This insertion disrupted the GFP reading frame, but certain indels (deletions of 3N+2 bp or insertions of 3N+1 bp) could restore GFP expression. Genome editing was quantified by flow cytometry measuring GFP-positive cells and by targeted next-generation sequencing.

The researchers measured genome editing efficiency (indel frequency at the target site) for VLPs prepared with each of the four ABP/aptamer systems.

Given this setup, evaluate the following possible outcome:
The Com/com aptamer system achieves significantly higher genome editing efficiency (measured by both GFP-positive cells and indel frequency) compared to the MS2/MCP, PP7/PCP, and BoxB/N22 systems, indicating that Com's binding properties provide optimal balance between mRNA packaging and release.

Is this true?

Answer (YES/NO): YES